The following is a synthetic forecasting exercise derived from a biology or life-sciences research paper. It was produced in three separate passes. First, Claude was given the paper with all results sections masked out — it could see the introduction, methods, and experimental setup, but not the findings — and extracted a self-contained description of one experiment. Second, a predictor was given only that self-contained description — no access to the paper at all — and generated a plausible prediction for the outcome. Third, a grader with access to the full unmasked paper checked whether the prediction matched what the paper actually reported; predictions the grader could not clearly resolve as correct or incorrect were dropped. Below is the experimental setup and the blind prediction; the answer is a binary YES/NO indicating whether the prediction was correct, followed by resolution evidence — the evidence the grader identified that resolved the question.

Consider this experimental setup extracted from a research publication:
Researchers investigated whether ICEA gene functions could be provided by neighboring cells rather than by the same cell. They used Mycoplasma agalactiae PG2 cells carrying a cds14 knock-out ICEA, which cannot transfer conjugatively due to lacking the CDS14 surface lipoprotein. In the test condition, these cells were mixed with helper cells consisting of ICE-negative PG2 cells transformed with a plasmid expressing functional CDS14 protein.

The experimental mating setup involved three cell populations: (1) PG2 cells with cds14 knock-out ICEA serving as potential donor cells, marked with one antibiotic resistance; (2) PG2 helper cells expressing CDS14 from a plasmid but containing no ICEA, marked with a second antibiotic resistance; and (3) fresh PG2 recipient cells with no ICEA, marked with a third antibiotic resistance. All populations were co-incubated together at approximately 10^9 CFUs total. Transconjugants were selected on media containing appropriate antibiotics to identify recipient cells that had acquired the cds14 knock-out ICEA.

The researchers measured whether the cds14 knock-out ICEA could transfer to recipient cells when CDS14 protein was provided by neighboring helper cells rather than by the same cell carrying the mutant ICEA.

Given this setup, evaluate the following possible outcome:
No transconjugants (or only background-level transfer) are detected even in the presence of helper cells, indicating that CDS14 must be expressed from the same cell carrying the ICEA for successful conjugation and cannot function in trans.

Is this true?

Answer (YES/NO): NO